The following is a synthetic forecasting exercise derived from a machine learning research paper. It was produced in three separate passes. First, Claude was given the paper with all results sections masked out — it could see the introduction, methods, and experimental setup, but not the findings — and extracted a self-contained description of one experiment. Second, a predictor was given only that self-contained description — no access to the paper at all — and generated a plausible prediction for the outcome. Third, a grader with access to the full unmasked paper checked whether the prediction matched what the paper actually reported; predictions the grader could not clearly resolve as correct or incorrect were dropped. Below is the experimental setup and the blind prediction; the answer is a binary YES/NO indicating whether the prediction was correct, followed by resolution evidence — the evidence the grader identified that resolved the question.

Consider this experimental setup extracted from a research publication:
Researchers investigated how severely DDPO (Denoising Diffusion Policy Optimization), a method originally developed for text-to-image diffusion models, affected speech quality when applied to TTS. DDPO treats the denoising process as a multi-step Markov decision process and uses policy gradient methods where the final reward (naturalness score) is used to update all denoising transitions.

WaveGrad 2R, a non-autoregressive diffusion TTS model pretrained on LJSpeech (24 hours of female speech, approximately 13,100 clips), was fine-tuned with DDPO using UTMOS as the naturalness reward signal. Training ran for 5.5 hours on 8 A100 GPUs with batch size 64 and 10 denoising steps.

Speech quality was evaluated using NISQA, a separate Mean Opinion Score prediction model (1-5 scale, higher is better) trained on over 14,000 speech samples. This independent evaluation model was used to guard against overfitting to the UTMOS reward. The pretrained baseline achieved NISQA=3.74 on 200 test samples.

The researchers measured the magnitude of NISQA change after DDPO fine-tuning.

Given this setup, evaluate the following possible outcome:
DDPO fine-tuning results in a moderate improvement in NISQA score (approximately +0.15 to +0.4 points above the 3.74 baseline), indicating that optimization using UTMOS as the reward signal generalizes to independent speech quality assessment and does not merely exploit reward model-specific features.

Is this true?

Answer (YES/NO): NO